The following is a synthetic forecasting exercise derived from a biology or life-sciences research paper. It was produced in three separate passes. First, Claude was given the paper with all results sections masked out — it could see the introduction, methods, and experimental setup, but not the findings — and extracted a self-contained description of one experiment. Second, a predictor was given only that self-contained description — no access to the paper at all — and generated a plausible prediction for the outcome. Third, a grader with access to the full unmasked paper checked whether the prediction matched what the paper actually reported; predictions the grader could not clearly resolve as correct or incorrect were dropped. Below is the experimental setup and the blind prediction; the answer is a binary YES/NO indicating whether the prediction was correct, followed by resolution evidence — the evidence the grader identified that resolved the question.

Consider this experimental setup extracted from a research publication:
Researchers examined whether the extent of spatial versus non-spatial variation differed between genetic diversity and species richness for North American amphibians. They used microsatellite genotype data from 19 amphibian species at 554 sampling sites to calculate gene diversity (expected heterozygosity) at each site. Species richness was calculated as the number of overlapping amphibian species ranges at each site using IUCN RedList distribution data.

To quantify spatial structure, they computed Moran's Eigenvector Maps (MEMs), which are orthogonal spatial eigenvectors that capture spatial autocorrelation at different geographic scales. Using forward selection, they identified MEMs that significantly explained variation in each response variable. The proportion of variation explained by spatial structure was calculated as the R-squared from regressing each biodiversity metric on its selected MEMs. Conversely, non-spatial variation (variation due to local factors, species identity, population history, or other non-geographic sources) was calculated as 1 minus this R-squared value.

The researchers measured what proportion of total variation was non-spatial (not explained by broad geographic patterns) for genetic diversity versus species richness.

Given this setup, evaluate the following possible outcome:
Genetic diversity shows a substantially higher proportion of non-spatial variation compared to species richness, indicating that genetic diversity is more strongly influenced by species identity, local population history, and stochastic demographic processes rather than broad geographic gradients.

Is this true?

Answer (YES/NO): YES